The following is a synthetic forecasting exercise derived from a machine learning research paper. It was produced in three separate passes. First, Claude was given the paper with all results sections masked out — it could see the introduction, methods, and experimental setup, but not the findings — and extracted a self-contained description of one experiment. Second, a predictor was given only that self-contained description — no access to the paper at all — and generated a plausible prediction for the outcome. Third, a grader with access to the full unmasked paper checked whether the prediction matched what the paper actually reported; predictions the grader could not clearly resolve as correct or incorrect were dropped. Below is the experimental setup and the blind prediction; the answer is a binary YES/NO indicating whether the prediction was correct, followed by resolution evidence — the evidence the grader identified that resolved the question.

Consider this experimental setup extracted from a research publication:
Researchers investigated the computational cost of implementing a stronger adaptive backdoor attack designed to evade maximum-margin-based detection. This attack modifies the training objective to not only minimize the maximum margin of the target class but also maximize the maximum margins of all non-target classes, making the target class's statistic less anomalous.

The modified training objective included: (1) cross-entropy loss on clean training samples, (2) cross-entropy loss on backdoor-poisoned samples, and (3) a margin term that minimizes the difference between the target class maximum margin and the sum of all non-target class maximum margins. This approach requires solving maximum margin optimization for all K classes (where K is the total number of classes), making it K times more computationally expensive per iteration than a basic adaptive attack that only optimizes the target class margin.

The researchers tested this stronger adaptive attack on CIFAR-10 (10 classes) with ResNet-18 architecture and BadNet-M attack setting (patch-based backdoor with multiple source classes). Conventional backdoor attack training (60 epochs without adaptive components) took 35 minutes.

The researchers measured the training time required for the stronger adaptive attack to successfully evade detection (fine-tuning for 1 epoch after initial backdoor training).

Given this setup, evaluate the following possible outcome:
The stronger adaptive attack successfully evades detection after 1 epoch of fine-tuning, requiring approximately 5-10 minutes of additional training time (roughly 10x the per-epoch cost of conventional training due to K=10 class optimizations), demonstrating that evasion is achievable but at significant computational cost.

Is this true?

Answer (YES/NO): NO